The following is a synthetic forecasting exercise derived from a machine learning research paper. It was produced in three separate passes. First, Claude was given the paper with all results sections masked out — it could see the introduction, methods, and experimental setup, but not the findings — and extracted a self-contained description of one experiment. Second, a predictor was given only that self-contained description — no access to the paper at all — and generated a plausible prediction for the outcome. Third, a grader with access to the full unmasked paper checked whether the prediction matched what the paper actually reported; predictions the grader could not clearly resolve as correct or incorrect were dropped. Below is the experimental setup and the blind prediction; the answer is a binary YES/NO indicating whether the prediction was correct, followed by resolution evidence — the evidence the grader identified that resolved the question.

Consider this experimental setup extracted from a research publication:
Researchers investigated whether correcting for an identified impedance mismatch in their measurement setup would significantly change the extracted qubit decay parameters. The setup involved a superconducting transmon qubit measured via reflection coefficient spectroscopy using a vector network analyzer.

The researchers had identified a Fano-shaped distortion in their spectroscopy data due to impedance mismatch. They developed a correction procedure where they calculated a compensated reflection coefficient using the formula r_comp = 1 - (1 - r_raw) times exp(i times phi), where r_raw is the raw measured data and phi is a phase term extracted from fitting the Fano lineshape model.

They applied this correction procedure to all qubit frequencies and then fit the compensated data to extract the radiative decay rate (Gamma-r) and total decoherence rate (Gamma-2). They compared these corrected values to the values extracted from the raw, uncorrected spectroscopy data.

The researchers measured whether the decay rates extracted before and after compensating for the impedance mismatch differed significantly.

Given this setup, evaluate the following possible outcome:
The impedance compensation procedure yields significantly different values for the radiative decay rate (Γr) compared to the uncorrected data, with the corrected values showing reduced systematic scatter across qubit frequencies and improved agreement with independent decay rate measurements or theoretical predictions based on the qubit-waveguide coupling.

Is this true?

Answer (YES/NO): NO